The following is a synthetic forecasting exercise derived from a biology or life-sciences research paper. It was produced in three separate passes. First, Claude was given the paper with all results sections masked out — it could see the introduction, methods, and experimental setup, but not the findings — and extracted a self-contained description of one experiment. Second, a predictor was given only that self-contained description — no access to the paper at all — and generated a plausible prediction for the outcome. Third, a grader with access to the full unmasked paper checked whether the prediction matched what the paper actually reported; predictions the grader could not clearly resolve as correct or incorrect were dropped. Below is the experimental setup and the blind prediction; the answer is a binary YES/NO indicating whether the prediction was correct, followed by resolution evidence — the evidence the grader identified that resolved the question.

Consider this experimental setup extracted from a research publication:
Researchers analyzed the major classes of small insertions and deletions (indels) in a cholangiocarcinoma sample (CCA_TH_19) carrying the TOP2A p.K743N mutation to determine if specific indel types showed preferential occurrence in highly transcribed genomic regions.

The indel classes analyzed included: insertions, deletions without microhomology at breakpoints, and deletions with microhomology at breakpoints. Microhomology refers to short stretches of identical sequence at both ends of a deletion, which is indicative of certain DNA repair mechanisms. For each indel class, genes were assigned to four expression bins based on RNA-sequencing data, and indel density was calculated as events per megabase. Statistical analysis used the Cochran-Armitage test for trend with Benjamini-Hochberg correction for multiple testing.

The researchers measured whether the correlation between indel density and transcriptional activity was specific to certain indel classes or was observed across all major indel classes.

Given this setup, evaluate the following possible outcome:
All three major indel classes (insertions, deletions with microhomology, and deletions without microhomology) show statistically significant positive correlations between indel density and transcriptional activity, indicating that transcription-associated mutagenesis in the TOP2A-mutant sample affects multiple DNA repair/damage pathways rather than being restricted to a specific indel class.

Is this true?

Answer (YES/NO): YES